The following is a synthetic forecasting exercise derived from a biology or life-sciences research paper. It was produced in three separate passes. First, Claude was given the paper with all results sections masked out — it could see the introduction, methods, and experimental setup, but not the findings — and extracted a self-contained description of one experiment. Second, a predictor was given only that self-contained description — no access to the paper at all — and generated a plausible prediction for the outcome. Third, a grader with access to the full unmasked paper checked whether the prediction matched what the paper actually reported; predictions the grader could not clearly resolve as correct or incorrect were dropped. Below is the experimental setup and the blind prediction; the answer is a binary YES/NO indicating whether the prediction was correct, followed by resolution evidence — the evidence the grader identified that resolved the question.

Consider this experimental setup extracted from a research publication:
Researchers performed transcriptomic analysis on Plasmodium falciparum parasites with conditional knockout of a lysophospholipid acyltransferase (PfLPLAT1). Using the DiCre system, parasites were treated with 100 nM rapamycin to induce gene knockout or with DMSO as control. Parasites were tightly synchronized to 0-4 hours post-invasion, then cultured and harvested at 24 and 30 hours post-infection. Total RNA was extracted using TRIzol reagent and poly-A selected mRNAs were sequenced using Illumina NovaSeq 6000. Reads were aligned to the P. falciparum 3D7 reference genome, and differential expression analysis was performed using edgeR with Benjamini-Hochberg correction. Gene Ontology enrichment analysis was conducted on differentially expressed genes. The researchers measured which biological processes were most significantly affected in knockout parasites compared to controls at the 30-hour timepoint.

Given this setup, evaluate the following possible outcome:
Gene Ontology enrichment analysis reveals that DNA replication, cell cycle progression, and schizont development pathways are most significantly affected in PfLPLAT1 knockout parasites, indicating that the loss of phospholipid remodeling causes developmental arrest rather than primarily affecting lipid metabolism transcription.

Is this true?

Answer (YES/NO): YES